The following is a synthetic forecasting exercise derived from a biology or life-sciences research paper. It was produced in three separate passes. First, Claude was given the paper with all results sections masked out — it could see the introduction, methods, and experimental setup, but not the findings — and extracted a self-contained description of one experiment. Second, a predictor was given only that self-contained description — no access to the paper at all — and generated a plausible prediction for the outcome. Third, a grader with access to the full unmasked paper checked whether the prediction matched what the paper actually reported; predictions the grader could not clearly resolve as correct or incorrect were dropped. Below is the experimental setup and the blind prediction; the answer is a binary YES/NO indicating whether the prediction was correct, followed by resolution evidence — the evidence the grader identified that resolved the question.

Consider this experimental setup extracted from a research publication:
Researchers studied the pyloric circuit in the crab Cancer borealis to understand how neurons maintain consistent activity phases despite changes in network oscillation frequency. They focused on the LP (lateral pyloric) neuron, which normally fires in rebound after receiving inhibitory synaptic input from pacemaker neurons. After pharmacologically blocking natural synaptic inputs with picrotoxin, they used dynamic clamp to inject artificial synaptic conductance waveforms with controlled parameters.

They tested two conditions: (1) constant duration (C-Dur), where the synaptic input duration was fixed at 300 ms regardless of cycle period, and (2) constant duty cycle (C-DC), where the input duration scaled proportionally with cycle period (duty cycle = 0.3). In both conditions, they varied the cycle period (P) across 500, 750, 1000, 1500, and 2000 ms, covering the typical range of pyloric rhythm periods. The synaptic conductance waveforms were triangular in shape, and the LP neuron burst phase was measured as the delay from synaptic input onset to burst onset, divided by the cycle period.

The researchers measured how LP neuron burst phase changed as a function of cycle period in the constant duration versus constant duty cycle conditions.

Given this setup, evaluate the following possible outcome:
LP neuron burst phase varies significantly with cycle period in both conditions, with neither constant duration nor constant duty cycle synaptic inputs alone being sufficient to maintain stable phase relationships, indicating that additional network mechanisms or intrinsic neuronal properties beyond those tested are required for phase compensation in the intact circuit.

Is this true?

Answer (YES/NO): YES